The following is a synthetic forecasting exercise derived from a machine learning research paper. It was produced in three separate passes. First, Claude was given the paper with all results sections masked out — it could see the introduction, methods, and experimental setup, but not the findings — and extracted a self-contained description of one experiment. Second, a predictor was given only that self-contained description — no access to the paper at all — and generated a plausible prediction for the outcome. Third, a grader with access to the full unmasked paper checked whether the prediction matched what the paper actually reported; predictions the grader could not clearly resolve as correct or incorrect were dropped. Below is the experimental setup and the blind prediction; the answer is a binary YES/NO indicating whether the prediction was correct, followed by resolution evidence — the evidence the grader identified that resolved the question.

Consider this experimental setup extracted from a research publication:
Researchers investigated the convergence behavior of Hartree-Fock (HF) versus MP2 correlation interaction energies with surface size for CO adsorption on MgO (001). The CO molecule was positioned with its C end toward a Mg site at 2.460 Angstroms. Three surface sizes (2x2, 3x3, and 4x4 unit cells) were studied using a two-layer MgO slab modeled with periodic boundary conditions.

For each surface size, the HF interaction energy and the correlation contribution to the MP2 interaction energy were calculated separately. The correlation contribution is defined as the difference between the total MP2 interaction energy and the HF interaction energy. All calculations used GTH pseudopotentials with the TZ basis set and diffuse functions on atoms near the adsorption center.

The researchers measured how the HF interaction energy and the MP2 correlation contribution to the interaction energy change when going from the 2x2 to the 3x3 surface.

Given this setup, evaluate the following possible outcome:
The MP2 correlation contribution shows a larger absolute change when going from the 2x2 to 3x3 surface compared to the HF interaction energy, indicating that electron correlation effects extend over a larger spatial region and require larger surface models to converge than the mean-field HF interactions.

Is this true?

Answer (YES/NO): YES